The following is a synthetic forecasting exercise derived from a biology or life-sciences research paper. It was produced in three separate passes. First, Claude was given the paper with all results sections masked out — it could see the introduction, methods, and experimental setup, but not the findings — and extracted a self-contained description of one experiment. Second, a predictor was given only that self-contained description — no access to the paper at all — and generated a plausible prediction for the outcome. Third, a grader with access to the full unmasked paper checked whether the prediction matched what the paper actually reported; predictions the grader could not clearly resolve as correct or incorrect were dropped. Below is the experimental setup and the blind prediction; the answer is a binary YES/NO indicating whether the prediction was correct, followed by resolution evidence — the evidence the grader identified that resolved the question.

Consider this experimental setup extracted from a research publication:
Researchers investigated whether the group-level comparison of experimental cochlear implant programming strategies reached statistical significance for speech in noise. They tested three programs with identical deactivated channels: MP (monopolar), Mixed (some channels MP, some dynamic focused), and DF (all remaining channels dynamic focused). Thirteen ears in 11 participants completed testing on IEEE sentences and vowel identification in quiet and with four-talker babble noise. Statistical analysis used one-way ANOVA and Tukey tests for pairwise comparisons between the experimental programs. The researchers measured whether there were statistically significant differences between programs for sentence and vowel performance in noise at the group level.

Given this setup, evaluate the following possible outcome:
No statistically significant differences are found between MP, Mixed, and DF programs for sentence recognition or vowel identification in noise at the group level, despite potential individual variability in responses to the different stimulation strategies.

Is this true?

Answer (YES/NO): YES